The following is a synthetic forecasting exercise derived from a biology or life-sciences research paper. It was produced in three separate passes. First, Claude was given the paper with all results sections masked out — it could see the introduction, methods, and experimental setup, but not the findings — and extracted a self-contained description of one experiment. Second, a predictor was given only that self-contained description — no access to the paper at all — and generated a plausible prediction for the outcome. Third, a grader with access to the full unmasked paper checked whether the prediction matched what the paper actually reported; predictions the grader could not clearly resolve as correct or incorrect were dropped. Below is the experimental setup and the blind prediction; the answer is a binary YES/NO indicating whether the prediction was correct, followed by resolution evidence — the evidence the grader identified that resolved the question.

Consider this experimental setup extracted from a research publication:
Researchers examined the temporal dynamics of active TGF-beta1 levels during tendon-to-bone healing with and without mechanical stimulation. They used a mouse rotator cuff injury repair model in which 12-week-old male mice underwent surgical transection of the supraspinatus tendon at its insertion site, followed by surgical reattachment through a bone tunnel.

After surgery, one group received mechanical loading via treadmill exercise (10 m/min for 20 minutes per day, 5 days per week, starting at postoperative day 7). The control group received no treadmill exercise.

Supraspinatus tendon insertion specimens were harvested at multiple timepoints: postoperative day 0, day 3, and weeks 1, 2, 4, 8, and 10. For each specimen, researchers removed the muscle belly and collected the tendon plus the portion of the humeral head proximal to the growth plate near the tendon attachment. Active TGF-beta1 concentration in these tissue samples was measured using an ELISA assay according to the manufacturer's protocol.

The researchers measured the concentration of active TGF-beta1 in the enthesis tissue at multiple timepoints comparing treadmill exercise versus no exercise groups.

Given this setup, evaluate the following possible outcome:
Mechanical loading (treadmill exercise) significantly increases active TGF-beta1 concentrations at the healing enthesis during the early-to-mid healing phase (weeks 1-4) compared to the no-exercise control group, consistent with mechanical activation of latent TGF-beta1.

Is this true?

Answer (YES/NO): YES